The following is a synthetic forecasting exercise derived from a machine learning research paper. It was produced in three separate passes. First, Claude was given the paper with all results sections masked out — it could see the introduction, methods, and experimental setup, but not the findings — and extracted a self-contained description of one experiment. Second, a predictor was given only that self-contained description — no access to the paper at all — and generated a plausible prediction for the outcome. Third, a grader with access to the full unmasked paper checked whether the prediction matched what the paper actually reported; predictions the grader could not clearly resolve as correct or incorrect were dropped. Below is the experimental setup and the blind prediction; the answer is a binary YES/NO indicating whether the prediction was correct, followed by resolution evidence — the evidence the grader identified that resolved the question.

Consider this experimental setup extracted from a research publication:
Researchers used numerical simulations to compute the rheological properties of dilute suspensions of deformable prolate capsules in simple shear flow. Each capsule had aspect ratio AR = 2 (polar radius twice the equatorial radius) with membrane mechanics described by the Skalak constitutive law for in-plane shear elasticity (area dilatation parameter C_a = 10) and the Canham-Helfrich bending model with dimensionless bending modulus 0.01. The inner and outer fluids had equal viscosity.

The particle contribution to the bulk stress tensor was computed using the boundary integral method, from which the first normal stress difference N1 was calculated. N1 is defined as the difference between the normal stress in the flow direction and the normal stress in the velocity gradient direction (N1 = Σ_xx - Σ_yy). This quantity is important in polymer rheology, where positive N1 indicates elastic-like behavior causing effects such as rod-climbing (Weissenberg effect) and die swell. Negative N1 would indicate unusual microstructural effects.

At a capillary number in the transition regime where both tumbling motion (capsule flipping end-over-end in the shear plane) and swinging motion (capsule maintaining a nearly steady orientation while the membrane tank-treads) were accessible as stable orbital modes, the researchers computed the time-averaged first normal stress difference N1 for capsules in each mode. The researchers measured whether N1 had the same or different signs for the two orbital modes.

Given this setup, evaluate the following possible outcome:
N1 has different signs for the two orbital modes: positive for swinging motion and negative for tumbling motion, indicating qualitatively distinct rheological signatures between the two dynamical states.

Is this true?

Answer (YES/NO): NO